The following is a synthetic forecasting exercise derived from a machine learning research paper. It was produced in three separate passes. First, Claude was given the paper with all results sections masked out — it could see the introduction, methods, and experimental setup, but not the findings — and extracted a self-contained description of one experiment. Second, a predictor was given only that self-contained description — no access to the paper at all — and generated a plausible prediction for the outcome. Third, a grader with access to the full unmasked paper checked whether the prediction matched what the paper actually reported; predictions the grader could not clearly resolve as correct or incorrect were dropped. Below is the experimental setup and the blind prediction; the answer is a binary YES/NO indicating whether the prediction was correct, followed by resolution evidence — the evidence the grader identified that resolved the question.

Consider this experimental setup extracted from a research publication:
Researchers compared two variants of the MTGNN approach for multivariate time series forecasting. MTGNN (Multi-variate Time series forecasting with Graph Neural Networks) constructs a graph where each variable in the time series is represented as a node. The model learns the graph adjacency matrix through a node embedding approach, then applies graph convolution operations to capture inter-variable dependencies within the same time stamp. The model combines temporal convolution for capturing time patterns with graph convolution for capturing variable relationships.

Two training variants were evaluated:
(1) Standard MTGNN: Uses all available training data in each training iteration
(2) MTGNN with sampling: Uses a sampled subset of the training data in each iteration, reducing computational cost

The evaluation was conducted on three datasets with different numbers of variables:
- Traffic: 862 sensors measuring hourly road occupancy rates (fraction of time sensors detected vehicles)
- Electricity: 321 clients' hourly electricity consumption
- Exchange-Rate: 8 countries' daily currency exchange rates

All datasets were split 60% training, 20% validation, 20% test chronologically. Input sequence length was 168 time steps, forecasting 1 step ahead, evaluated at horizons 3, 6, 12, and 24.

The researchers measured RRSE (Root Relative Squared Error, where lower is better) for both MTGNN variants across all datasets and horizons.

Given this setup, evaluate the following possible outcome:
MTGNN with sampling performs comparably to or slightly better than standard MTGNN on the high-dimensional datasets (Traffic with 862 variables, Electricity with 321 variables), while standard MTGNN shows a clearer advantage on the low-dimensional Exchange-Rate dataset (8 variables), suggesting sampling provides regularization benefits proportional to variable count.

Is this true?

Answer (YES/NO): NO